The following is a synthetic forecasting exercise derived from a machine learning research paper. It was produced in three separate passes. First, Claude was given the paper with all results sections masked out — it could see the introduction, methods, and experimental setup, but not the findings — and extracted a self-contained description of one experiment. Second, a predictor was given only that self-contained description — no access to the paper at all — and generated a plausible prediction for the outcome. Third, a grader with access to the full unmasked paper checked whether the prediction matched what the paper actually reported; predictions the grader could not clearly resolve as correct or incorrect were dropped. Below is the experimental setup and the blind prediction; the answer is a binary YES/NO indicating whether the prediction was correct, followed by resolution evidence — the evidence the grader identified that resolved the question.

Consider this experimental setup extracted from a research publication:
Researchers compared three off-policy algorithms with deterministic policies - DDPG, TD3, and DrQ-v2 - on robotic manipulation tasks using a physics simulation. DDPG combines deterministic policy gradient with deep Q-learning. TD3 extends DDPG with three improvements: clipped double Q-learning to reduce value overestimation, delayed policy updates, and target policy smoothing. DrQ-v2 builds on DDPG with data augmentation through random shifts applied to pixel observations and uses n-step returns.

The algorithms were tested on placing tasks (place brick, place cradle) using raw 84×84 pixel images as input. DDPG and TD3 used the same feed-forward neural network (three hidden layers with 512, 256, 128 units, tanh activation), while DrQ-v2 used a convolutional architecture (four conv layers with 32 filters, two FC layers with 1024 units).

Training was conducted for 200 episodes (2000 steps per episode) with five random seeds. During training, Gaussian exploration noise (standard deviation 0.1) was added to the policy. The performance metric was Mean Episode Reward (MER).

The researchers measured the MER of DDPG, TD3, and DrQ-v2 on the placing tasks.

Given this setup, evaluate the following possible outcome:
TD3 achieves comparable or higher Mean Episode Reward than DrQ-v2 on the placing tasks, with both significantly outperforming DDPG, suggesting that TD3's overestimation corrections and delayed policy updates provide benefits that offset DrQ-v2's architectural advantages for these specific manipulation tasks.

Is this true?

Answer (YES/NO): NO